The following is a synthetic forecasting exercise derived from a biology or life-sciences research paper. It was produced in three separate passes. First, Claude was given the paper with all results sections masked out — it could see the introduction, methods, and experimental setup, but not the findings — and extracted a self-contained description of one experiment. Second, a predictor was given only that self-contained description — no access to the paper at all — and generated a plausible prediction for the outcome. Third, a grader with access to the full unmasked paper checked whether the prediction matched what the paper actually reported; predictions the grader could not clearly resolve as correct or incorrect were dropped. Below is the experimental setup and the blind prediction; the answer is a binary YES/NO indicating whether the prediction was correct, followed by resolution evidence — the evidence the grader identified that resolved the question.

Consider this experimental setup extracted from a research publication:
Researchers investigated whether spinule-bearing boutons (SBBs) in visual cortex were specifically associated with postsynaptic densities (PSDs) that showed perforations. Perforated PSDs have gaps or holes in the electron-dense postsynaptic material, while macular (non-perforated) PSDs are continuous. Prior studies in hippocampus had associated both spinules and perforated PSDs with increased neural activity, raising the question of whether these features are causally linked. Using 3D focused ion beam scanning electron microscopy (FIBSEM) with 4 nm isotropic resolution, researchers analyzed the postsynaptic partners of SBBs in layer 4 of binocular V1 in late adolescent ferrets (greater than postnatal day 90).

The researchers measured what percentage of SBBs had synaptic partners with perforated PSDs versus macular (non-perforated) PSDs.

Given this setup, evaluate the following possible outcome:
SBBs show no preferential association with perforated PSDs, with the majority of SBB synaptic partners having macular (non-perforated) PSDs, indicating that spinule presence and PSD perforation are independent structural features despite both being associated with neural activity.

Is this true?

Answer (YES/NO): YES